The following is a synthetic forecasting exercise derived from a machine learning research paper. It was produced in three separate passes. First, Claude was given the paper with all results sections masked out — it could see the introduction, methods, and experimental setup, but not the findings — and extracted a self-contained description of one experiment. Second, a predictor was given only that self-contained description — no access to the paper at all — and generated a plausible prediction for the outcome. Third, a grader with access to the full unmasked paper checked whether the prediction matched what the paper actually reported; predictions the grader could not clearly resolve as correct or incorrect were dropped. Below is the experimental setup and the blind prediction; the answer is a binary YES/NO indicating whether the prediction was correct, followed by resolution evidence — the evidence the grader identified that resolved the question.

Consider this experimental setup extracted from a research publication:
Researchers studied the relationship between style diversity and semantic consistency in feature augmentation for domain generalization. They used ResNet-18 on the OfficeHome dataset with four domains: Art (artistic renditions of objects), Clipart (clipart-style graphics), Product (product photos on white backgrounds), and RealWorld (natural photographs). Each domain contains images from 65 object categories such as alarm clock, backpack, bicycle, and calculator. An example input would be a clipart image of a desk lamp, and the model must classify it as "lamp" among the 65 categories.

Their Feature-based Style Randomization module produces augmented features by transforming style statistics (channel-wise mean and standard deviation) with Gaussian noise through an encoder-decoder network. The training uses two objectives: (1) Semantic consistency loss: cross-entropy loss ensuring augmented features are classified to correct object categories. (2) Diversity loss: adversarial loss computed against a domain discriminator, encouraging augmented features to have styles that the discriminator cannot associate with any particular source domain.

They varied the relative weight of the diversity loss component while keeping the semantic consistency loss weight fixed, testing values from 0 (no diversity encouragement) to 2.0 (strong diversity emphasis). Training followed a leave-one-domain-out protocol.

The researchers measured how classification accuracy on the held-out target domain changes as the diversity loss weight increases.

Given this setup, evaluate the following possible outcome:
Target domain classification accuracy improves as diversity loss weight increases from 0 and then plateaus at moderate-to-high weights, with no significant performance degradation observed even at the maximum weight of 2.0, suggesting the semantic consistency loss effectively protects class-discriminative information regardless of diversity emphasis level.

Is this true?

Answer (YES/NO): NO